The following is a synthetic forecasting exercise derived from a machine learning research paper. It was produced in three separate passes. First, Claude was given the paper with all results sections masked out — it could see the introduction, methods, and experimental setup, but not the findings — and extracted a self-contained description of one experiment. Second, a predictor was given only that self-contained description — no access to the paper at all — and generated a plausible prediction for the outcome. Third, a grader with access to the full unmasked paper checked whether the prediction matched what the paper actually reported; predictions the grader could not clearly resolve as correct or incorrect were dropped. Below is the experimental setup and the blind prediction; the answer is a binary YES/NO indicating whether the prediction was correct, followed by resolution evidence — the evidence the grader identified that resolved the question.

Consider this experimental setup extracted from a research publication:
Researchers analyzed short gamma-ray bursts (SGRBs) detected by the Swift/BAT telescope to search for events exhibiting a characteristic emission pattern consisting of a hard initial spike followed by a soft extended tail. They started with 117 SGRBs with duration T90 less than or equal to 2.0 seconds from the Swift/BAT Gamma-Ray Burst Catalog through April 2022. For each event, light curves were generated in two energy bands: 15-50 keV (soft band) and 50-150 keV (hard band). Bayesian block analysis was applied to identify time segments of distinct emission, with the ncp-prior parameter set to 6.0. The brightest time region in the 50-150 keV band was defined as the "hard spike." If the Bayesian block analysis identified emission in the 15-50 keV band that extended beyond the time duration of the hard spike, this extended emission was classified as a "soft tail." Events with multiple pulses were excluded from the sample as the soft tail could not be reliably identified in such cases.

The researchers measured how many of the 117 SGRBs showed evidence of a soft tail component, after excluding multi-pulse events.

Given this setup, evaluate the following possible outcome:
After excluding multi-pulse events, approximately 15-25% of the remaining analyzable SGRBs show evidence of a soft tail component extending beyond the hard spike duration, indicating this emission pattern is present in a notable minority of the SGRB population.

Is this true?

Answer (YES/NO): NO